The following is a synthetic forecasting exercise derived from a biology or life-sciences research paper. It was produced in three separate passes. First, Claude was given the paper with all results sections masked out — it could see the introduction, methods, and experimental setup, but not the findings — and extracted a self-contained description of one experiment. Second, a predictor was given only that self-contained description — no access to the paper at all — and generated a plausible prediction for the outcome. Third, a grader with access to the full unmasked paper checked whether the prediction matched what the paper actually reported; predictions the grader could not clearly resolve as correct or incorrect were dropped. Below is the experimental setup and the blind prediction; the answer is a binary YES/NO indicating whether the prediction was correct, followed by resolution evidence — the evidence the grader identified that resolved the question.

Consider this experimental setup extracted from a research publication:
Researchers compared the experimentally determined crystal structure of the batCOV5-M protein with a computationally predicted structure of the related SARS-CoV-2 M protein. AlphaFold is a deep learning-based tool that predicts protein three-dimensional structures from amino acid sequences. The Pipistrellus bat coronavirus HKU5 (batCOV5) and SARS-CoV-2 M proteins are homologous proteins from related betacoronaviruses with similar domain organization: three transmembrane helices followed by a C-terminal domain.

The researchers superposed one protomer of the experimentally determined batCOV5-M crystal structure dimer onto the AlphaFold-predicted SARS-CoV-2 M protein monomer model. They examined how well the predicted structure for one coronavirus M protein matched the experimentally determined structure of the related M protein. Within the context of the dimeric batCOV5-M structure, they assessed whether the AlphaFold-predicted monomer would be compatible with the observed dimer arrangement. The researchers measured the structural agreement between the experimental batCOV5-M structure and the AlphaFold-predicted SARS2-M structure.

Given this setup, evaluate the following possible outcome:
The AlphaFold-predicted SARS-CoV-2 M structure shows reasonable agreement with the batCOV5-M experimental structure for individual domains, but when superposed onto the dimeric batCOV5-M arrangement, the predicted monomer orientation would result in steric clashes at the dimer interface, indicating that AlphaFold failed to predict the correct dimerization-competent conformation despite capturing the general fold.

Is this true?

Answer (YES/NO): NO